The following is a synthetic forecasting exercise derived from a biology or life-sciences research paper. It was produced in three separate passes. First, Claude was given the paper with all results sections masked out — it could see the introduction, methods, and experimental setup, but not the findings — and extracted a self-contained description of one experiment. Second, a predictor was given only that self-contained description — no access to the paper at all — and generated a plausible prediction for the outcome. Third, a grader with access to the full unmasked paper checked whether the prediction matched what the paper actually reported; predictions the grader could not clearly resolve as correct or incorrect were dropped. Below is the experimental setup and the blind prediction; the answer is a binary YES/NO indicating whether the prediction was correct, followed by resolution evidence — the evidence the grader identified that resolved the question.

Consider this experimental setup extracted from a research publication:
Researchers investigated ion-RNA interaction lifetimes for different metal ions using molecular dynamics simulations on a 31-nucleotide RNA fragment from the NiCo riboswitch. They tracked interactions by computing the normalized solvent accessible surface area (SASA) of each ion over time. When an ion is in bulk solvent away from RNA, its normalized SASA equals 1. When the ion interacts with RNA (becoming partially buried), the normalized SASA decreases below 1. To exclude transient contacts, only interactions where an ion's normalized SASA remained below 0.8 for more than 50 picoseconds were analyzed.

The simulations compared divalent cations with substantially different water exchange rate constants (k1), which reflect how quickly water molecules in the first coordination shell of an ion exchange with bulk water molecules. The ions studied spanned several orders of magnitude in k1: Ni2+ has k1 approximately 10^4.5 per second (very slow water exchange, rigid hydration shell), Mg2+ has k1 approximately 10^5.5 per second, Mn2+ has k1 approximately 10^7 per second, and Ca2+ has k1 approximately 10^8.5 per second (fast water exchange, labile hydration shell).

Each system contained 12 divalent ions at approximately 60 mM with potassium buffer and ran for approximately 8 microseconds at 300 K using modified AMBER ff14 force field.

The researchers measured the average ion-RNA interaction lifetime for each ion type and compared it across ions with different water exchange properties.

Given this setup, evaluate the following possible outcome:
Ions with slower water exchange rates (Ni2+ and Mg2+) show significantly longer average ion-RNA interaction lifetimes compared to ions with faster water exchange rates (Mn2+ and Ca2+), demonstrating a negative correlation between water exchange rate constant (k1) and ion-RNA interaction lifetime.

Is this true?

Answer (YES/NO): NO